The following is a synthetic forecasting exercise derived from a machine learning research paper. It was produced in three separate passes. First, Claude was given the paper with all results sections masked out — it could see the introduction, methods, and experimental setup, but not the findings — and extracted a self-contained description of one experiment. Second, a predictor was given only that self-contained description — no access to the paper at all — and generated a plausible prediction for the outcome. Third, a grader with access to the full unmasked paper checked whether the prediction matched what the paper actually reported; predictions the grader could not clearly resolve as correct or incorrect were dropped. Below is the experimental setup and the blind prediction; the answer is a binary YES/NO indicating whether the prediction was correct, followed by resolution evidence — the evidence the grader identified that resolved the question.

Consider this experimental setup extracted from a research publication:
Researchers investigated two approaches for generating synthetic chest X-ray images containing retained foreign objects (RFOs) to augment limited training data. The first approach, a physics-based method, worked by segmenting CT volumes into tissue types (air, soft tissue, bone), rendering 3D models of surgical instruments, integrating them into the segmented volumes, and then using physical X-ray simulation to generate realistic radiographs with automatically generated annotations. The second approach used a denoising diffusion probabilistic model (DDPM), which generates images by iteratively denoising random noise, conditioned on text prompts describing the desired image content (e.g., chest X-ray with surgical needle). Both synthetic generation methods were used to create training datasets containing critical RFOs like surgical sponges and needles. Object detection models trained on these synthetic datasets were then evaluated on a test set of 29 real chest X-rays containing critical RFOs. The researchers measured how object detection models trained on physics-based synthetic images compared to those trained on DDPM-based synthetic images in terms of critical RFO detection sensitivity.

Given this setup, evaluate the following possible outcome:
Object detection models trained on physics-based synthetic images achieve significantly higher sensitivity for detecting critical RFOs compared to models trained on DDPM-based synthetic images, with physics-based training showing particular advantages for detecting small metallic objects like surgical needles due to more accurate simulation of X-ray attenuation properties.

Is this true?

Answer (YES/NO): NO